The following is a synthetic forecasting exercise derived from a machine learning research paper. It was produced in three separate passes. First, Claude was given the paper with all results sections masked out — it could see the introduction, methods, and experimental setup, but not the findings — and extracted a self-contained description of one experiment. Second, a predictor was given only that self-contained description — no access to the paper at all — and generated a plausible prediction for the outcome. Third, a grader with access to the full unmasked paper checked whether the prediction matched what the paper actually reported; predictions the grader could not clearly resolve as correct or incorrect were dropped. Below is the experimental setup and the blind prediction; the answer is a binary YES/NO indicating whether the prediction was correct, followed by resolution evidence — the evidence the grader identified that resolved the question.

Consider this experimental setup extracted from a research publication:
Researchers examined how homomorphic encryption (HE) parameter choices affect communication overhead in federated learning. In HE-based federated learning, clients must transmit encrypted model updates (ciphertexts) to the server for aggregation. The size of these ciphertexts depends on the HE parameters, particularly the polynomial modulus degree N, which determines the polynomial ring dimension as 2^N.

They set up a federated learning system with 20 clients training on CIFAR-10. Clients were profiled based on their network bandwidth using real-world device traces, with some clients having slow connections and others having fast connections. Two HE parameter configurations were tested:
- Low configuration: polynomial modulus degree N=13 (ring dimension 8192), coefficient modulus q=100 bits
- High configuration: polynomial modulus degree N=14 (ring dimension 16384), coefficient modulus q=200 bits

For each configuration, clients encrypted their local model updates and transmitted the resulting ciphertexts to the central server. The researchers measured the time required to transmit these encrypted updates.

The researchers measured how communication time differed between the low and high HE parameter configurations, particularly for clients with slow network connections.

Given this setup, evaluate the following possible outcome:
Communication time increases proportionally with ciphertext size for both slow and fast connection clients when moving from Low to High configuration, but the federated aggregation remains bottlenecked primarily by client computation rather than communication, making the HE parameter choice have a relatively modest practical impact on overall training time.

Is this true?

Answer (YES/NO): NO